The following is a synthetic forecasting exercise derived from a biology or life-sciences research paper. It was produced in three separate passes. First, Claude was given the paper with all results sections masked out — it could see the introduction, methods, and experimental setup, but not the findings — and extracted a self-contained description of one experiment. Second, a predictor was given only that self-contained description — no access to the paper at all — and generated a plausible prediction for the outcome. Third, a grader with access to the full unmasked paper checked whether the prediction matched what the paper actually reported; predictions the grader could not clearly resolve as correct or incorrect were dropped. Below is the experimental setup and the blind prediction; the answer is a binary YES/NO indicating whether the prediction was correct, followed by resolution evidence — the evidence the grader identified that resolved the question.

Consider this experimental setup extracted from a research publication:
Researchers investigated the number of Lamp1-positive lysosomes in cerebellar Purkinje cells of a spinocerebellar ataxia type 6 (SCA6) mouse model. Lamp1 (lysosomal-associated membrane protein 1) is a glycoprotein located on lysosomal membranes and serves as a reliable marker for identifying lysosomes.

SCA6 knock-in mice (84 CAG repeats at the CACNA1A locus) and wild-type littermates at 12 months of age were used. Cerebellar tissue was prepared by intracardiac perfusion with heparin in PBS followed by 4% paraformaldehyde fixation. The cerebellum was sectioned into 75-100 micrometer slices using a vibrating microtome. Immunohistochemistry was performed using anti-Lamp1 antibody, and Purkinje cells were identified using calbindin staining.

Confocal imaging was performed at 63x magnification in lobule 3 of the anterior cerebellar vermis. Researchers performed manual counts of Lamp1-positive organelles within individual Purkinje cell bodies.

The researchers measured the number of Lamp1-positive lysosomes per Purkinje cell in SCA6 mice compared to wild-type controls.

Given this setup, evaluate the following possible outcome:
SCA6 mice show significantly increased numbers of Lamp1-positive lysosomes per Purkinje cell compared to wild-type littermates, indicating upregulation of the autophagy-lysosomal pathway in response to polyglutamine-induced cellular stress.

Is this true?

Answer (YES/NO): NO